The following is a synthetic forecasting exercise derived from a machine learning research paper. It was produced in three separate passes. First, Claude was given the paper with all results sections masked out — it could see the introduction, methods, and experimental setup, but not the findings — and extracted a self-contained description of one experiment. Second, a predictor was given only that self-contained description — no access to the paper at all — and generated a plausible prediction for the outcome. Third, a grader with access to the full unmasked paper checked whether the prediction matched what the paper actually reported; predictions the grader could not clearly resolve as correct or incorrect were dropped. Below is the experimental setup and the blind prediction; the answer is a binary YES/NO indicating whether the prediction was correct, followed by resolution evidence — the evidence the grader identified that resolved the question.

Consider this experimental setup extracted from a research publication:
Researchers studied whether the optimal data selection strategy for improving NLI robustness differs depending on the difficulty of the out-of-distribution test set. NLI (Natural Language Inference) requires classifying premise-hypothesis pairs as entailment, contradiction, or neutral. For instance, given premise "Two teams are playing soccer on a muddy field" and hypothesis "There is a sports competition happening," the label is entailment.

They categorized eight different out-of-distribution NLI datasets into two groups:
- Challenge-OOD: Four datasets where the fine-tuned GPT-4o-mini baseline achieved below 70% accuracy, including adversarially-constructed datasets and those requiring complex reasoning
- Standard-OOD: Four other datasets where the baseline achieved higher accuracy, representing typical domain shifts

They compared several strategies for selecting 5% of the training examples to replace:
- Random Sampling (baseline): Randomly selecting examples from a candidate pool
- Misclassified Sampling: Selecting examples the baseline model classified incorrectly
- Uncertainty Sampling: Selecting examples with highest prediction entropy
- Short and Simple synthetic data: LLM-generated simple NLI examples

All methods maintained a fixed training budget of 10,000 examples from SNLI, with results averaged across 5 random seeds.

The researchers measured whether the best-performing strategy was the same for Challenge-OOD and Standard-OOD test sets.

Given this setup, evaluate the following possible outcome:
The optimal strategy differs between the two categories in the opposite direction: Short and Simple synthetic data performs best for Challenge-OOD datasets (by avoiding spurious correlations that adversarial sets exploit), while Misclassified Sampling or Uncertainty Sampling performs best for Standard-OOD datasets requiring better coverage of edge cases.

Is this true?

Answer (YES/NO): NO